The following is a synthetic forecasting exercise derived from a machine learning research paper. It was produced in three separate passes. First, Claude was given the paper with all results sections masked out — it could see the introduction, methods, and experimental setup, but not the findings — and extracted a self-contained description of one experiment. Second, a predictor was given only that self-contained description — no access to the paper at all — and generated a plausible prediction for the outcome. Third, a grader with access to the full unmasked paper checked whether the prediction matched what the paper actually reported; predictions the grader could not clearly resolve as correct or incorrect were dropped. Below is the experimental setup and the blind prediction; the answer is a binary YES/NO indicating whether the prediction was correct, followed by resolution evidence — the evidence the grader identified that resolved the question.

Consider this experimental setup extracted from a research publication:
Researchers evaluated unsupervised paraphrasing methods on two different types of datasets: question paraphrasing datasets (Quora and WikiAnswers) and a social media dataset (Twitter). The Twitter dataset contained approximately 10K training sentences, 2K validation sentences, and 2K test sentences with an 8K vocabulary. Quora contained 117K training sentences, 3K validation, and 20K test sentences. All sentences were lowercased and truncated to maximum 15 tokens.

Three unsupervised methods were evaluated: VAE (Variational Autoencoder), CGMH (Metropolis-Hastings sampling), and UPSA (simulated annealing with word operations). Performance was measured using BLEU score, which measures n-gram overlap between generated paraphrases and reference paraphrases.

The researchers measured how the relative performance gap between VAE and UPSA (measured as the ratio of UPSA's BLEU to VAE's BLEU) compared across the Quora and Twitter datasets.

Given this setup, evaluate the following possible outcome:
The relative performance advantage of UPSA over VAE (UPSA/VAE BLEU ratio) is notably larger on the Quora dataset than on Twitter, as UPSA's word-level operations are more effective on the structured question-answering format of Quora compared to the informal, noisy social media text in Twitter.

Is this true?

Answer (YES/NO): NO